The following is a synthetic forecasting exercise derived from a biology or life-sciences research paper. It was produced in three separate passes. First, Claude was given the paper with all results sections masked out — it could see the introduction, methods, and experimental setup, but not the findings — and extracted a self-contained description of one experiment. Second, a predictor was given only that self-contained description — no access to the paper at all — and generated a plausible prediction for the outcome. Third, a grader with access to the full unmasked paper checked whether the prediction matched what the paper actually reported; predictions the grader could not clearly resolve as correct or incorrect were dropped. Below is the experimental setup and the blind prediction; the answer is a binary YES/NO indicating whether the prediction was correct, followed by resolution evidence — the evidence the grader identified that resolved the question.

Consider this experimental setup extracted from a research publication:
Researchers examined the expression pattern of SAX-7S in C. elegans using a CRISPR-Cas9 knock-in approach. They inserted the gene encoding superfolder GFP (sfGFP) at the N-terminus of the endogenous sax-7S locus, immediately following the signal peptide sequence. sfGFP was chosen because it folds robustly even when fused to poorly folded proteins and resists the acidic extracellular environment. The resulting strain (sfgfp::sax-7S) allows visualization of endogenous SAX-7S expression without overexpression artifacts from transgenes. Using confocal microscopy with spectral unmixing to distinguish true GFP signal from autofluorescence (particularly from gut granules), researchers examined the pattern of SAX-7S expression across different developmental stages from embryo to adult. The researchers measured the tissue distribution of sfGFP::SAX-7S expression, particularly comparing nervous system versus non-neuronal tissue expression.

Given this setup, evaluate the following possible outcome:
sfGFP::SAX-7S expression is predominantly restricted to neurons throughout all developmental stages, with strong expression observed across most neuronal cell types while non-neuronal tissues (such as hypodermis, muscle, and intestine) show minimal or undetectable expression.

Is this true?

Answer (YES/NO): YES